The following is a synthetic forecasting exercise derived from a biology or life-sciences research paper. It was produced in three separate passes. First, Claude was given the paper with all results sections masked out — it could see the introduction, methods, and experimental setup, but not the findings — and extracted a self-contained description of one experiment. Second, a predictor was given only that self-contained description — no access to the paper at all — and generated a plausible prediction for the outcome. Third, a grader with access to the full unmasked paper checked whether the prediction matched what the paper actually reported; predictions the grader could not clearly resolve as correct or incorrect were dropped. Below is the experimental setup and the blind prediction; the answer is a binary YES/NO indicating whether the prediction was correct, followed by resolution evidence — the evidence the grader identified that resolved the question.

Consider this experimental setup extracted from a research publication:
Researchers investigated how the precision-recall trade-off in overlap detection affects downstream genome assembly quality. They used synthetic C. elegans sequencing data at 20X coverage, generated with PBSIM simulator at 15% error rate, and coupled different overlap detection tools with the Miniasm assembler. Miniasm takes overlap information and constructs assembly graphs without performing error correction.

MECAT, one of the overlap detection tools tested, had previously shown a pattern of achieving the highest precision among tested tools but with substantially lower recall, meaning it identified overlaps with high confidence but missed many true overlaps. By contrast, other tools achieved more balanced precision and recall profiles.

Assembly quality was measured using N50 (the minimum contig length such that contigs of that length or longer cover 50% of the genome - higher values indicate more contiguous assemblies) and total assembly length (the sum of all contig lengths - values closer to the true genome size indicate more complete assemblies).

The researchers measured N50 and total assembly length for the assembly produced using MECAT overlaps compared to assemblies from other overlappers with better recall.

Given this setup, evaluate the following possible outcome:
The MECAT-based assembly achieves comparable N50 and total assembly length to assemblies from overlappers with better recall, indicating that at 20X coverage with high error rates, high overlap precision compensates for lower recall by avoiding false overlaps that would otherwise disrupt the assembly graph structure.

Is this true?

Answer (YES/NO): NO